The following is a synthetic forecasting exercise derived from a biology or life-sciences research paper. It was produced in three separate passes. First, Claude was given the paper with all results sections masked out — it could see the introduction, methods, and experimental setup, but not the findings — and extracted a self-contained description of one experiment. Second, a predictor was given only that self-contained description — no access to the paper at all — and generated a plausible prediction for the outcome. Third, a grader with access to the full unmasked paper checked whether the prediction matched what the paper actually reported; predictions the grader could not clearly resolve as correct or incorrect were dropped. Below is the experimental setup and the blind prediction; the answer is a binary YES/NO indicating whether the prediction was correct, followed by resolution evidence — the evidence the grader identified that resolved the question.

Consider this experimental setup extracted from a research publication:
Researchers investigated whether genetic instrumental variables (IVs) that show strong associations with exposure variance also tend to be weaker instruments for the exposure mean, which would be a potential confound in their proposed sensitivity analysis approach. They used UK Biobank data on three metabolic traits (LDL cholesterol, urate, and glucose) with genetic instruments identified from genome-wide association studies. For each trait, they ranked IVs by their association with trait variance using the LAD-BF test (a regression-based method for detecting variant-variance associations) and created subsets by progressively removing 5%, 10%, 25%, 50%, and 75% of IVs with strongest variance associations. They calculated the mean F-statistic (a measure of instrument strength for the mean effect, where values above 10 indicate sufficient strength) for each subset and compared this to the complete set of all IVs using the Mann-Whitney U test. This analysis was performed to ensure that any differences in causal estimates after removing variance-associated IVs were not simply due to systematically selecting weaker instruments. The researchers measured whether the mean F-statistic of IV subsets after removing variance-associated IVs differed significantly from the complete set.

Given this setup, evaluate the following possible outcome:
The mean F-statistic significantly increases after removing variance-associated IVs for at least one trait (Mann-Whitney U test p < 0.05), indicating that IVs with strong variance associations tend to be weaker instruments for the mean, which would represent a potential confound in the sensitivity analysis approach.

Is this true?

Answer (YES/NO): NO